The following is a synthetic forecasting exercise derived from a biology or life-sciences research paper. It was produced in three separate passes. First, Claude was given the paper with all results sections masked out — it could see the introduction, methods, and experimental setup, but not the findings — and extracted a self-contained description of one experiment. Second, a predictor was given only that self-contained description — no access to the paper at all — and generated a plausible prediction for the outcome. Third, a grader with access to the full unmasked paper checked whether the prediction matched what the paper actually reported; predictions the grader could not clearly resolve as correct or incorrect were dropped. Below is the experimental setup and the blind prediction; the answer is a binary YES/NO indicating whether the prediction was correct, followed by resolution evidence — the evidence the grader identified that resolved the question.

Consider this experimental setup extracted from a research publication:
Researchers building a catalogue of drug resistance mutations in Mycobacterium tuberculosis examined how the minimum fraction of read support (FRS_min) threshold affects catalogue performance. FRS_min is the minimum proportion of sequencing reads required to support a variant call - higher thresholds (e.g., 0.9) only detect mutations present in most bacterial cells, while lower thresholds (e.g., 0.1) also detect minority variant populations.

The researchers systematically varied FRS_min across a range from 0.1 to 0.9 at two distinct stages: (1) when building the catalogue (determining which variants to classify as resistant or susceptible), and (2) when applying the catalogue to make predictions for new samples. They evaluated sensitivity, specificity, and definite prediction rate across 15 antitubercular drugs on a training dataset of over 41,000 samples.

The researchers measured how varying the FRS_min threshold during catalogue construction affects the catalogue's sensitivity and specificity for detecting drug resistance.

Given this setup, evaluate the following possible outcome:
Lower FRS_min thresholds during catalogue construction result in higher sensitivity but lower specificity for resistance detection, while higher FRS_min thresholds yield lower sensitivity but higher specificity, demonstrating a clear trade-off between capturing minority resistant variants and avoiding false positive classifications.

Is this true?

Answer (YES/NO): NO